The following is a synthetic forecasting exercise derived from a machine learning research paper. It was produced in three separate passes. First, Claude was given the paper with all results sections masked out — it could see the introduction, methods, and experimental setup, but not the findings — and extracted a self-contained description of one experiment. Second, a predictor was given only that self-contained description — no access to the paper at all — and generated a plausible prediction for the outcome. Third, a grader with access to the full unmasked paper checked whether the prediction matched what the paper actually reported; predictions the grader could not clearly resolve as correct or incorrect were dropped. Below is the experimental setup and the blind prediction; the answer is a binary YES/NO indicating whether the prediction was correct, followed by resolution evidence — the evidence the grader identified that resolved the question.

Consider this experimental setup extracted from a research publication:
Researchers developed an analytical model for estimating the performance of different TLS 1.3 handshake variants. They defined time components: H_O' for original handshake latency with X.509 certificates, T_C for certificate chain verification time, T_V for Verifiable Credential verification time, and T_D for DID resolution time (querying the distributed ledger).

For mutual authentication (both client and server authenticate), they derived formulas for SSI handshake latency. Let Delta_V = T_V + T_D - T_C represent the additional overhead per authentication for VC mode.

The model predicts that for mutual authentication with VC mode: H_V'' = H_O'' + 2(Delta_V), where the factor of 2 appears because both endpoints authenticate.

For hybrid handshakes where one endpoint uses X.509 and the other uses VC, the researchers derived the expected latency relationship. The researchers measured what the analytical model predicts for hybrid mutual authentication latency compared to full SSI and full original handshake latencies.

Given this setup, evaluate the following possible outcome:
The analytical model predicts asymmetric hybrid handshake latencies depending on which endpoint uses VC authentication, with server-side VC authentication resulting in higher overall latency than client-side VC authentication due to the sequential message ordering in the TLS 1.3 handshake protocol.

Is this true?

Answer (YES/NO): NO